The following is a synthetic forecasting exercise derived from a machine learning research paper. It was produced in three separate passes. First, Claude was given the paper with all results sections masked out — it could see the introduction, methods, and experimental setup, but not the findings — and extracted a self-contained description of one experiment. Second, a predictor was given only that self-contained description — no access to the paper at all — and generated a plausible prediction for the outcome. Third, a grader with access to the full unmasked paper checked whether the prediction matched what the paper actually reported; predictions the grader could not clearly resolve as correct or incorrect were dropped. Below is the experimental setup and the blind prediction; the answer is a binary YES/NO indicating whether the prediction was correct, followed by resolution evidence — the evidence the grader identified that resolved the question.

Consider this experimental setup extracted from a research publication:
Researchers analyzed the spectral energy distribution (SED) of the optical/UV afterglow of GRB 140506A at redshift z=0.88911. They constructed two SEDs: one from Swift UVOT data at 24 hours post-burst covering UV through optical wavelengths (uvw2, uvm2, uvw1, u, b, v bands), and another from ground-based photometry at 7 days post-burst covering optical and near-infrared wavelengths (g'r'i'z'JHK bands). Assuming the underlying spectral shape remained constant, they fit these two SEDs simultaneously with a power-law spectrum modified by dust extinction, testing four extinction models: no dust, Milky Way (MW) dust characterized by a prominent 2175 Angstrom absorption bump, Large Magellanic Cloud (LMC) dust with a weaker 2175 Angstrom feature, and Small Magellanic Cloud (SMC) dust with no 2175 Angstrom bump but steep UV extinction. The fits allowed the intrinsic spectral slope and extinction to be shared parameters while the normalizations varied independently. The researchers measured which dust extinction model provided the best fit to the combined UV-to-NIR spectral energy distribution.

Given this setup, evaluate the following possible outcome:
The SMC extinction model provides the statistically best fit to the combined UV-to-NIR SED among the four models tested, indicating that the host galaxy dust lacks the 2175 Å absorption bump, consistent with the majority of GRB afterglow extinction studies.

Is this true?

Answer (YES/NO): NO